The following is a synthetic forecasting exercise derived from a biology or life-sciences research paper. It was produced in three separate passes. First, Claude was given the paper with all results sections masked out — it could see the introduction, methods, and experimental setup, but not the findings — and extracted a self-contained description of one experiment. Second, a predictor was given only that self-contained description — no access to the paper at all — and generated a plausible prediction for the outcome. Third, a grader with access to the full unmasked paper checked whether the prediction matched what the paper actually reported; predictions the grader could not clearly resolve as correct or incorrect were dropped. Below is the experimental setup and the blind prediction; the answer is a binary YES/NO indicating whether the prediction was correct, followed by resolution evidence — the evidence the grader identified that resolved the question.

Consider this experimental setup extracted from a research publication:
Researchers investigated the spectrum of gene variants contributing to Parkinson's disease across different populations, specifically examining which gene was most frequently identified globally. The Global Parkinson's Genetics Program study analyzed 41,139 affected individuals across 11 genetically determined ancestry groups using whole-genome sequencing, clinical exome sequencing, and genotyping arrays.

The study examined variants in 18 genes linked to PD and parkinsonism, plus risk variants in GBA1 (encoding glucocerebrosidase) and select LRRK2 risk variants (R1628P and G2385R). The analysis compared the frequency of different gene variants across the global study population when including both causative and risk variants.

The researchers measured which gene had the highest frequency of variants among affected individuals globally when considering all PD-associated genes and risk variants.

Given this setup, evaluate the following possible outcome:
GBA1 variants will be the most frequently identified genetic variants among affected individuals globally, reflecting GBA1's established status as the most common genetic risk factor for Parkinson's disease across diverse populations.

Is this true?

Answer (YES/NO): YES